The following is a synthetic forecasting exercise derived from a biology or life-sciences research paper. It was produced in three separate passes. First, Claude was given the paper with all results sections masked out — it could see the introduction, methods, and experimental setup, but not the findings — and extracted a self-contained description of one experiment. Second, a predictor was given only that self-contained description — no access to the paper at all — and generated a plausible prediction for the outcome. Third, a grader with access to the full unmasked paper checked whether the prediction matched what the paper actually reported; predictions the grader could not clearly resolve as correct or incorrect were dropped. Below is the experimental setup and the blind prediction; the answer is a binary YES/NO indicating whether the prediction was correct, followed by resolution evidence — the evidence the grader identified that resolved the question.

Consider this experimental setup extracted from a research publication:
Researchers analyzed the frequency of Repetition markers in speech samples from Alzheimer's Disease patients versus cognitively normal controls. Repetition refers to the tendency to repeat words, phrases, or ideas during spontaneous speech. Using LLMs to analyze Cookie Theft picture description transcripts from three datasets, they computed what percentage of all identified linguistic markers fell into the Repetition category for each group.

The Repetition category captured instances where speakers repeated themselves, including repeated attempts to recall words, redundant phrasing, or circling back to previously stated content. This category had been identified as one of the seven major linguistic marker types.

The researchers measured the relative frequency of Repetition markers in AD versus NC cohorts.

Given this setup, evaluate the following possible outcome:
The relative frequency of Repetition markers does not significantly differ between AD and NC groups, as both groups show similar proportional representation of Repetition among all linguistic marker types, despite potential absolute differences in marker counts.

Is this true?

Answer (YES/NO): YES